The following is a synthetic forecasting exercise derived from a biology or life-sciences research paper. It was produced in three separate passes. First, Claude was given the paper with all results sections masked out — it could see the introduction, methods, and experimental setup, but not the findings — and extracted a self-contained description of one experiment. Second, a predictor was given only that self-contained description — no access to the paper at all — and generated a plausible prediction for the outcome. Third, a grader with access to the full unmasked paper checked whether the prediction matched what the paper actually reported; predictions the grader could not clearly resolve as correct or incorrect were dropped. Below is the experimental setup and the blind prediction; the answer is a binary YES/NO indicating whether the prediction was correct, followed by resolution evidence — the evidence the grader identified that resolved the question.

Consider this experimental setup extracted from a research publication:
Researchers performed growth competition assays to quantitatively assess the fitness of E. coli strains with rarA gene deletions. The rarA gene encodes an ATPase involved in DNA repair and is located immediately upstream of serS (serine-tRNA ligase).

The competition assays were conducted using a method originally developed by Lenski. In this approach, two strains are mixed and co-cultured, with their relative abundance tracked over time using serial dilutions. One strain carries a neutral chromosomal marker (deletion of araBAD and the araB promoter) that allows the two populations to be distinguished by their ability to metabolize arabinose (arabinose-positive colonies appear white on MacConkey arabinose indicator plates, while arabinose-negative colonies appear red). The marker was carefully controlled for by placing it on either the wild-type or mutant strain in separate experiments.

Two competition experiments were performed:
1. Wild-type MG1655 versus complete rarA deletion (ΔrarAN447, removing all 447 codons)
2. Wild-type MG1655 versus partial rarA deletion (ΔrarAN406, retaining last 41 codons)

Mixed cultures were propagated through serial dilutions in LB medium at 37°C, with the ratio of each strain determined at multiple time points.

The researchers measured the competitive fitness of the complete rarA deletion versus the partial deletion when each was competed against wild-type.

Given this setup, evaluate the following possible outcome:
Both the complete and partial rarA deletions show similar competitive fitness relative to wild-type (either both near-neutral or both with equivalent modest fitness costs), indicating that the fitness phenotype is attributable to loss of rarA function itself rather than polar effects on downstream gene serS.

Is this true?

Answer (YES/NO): NO